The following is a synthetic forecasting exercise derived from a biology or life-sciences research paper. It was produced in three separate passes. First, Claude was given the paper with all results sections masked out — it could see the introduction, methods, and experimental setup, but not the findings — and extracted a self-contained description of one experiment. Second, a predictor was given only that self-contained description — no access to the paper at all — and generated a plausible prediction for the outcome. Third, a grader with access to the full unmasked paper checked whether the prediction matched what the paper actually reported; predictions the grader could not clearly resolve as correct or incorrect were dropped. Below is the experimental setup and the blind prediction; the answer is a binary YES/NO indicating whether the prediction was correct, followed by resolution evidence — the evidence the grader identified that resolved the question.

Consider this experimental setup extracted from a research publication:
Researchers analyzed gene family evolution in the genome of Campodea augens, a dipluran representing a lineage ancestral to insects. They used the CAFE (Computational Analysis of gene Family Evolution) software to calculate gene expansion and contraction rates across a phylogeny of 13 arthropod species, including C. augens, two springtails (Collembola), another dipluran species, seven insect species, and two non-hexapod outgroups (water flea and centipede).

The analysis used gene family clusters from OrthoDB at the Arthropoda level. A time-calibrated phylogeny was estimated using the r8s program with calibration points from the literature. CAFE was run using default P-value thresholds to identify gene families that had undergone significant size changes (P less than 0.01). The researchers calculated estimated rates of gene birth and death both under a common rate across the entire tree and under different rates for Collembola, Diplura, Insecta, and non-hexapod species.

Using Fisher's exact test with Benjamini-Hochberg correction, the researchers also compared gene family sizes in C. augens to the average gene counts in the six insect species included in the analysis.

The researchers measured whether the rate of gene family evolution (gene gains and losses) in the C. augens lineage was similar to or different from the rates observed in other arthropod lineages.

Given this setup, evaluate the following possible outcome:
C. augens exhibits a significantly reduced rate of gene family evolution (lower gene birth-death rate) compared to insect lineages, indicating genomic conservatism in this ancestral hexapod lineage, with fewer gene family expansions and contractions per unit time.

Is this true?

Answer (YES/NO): NO